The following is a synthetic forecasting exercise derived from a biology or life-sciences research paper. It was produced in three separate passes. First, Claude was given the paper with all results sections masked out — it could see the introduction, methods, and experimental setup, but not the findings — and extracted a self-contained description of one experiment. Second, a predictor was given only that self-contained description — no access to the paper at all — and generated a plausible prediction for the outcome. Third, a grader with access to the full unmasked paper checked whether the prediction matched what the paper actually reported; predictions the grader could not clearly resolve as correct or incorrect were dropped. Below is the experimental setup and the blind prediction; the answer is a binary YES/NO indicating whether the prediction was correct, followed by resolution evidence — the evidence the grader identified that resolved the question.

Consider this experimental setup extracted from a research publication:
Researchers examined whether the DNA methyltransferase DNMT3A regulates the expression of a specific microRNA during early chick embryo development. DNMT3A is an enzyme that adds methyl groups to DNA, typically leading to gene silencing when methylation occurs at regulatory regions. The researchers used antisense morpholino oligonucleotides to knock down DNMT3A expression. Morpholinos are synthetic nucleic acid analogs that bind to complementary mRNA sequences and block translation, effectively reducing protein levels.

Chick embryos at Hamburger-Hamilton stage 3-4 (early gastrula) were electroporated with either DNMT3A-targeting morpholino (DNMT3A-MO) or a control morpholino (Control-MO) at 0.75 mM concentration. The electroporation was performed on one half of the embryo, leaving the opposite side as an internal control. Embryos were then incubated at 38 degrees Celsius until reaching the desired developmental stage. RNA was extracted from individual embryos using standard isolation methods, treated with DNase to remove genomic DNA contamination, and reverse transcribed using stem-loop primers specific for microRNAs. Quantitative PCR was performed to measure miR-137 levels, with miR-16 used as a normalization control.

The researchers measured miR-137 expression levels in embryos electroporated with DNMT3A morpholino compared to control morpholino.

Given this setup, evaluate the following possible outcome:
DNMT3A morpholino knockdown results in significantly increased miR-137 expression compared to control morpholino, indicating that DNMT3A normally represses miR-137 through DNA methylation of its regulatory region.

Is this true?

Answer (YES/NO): YES